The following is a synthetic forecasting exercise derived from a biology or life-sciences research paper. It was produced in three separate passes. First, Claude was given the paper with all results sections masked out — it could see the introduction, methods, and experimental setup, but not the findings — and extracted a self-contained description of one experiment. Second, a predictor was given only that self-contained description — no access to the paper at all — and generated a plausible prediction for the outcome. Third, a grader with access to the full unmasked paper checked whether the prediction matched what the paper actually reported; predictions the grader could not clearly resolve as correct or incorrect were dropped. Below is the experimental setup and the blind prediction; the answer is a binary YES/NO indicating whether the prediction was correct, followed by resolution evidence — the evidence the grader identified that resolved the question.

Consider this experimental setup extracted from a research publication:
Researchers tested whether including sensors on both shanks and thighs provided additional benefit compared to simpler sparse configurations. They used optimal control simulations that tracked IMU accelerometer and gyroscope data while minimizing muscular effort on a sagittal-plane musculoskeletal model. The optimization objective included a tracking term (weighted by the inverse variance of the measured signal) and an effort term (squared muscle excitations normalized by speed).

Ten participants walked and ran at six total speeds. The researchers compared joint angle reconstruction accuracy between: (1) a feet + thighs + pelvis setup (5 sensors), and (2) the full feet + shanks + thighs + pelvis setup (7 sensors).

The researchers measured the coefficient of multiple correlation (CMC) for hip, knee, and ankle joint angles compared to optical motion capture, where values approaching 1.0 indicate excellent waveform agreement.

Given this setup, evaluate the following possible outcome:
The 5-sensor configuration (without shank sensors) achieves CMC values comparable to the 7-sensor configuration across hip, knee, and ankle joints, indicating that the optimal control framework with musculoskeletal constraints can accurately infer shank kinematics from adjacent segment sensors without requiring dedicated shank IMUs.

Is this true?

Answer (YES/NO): YES